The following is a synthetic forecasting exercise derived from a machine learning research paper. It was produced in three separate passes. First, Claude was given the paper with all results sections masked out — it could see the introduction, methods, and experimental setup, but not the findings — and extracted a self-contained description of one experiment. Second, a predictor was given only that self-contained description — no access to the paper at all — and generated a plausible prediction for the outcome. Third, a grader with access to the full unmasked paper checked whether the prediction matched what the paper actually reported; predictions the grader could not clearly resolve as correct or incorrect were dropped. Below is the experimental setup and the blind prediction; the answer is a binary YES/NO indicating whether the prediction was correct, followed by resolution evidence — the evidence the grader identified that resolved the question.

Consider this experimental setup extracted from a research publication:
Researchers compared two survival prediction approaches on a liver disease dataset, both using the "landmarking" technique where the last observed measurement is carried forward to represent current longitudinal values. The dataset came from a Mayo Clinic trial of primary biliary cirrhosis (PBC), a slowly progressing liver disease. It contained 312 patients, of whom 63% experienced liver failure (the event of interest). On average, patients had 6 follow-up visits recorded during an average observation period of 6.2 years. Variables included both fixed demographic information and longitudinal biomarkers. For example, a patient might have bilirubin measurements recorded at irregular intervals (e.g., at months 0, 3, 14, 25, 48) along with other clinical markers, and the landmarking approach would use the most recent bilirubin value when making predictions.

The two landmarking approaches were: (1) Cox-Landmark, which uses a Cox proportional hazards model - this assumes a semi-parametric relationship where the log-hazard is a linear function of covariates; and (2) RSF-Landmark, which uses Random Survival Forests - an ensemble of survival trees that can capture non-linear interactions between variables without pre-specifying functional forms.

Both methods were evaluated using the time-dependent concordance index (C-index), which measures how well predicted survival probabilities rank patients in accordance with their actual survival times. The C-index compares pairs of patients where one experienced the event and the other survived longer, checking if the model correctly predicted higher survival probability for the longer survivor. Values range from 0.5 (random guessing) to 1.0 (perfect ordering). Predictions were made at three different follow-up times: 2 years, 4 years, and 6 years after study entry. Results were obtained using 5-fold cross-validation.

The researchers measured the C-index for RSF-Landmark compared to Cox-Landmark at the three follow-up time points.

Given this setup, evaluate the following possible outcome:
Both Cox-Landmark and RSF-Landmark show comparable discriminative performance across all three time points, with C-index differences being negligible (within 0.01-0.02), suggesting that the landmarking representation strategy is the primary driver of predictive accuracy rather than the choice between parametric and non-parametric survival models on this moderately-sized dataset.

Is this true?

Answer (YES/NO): NO